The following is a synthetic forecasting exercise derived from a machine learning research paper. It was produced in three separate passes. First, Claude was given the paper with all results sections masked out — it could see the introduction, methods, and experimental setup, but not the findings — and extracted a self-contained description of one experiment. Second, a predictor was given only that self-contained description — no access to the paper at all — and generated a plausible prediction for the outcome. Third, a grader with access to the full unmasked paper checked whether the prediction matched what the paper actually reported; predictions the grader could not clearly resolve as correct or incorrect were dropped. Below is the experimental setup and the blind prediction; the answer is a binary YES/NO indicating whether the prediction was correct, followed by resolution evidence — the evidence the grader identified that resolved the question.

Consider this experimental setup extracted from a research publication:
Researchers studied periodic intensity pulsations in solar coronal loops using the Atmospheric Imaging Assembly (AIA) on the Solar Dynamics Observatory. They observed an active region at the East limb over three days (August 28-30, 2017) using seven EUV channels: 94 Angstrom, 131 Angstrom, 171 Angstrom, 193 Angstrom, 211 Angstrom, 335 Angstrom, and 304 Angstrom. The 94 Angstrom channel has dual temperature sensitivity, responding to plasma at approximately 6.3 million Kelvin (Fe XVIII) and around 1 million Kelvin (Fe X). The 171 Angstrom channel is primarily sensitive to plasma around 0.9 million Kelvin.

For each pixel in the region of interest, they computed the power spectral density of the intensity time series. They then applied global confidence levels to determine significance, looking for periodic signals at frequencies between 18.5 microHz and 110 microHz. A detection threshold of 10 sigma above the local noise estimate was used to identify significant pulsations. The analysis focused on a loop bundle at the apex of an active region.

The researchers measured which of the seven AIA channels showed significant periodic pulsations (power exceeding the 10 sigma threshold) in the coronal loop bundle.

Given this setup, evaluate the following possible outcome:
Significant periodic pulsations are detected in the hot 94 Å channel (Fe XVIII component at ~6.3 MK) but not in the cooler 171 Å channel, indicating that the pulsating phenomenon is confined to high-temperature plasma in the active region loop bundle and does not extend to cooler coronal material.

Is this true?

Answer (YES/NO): NO